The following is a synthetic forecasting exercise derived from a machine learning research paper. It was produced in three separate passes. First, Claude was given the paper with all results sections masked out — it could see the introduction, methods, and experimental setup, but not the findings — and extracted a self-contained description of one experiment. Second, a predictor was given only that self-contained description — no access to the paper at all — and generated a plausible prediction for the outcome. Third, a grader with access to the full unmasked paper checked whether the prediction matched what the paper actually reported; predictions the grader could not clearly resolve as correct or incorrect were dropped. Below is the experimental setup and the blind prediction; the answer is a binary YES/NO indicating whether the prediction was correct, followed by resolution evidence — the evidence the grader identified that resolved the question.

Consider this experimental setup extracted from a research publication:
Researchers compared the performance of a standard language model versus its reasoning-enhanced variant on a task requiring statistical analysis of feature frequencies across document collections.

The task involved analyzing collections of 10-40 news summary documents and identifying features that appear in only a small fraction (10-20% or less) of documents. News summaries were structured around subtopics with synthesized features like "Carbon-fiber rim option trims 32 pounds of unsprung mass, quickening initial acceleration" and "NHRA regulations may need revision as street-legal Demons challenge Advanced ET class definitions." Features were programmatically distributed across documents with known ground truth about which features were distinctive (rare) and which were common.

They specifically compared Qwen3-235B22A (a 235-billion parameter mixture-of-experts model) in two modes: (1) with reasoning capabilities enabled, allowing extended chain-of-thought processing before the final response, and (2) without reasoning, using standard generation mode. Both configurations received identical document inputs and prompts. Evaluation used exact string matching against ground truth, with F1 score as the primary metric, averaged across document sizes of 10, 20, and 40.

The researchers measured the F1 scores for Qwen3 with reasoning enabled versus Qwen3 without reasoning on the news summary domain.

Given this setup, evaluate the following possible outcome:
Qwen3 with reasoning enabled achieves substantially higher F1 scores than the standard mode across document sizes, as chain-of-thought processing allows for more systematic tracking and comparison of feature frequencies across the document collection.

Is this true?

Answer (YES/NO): YES